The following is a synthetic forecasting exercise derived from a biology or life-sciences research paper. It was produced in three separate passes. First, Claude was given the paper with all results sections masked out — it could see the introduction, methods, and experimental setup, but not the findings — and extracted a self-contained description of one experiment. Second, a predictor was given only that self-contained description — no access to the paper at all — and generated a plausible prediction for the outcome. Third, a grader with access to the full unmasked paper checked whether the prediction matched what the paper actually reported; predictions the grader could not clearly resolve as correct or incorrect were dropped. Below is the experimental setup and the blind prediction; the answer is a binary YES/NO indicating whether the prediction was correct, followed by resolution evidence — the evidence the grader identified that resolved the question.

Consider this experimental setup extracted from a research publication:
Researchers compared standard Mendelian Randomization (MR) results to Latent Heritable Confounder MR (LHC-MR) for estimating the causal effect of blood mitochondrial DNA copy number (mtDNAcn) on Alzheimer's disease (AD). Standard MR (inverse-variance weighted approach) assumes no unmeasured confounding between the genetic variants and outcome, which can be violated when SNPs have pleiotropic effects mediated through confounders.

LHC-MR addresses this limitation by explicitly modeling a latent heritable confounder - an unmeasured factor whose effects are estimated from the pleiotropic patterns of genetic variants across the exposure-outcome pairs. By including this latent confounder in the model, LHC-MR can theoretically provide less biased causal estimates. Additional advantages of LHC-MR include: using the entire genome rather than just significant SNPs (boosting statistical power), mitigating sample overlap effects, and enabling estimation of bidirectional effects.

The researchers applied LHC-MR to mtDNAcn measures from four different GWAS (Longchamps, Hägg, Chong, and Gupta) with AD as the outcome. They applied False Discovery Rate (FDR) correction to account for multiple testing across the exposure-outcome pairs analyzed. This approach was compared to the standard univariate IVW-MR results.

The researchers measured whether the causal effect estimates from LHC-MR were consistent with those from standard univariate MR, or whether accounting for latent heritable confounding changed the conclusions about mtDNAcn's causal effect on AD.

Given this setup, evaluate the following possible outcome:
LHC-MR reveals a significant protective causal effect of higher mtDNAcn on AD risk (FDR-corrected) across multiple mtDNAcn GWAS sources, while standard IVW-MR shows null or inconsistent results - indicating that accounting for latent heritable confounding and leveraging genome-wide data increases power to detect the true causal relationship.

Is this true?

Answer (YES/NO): NO